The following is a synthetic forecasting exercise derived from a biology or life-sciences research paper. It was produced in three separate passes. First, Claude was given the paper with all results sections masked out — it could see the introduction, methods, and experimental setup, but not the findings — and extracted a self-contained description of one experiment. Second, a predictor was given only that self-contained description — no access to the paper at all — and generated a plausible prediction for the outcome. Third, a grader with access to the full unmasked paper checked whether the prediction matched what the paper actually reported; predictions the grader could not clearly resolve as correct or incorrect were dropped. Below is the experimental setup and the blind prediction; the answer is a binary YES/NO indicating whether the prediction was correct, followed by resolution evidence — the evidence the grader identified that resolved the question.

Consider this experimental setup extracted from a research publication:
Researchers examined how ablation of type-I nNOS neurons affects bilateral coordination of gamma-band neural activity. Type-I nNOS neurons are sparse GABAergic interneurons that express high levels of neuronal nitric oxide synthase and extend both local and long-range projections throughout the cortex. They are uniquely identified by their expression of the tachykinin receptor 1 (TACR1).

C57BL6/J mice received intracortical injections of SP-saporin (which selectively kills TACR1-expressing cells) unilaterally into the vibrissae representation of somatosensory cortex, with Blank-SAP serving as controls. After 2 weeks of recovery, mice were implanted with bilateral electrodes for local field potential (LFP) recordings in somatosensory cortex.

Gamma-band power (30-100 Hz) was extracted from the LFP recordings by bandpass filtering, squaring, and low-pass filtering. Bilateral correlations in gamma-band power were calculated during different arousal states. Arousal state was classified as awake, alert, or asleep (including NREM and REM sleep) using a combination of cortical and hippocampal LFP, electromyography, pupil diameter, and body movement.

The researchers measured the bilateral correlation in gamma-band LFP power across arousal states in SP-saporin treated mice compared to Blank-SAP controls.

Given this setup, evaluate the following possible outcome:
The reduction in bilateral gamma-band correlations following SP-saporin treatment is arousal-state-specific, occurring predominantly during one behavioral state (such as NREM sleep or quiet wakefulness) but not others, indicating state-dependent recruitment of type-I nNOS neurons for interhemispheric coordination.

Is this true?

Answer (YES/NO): YES